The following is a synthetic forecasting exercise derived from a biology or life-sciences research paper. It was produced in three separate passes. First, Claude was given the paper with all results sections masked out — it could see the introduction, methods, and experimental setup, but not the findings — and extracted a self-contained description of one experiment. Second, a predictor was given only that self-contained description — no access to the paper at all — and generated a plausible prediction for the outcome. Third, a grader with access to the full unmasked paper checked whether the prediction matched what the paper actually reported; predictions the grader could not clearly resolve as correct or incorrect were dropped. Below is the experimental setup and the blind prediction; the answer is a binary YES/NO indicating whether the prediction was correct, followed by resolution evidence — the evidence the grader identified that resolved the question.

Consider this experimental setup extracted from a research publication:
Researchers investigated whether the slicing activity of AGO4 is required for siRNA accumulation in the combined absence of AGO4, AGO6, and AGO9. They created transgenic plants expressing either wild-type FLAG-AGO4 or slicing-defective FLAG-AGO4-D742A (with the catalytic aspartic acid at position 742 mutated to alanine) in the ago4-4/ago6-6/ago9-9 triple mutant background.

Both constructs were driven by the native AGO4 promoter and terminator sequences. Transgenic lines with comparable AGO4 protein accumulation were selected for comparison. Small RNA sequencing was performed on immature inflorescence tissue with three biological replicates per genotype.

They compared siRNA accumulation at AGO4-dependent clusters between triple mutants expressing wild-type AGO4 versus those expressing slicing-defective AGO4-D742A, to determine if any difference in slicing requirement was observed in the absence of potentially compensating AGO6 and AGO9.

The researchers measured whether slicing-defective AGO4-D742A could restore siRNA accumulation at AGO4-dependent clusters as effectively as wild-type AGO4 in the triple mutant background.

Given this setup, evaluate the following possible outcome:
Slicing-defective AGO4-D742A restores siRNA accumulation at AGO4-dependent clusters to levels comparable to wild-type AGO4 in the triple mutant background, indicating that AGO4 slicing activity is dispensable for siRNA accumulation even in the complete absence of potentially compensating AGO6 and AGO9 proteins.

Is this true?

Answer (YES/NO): NO